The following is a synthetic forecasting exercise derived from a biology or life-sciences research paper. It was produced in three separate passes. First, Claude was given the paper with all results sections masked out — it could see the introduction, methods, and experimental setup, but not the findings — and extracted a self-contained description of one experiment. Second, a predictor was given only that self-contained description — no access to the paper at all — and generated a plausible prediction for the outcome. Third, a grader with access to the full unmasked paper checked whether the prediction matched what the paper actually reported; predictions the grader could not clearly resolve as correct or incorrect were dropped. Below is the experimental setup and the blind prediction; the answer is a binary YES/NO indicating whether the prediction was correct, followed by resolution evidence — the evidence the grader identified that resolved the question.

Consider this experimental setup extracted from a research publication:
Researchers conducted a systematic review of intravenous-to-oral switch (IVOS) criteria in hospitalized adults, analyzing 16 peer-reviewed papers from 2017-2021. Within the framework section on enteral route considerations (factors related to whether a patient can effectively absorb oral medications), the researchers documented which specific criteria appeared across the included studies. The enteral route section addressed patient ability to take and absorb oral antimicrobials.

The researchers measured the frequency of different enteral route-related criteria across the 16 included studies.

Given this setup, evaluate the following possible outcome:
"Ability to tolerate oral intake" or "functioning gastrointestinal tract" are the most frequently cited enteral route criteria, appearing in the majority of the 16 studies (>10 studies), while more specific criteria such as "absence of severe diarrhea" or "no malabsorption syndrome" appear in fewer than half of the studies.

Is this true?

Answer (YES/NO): NO